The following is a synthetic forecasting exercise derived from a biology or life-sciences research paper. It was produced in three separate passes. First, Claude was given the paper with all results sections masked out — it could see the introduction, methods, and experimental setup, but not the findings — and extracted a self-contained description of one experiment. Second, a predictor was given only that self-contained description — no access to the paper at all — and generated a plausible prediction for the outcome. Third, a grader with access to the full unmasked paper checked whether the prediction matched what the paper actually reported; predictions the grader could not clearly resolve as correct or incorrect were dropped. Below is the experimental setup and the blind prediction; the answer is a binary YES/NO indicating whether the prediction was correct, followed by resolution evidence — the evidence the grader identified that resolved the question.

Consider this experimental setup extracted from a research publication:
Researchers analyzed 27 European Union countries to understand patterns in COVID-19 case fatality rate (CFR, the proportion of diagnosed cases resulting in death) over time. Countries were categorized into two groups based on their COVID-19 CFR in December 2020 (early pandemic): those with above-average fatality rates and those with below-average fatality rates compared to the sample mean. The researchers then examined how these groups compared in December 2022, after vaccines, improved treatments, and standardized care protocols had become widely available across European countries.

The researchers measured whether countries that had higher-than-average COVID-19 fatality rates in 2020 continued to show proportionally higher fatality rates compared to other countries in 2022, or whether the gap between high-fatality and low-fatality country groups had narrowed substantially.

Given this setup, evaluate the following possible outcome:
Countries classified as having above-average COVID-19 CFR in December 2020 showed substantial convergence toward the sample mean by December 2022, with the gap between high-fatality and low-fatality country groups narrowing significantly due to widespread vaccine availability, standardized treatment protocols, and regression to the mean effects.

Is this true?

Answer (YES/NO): NO